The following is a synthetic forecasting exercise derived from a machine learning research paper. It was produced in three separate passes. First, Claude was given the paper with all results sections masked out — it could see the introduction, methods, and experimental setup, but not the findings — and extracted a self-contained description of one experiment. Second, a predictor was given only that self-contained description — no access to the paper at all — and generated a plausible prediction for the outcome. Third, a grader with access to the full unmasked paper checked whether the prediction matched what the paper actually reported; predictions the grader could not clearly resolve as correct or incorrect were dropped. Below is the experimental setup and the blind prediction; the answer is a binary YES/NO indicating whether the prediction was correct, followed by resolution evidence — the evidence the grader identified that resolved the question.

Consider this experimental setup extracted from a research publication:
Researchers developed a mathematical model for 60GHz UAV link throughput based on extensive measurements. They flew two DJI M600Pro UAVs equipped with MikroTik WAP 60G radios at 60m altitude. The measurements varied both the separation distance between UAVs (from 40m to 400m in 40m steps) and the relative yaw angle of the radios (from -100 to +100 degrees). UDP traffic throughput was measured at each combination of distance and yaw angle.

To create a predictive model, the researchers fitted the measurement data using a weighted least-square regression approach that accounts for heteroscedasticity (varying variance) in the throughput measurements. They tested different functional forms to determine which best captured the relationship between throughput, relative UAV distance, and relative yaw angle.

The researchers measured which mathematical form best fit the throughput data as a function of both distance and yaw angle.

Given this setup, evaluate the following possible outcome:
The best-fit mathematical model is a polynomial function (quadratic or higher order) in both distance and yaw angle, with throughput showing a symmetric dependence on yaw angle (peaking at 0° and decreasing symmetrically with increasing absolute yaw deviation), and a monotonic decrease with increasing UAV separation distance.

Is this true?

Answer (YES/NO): NO